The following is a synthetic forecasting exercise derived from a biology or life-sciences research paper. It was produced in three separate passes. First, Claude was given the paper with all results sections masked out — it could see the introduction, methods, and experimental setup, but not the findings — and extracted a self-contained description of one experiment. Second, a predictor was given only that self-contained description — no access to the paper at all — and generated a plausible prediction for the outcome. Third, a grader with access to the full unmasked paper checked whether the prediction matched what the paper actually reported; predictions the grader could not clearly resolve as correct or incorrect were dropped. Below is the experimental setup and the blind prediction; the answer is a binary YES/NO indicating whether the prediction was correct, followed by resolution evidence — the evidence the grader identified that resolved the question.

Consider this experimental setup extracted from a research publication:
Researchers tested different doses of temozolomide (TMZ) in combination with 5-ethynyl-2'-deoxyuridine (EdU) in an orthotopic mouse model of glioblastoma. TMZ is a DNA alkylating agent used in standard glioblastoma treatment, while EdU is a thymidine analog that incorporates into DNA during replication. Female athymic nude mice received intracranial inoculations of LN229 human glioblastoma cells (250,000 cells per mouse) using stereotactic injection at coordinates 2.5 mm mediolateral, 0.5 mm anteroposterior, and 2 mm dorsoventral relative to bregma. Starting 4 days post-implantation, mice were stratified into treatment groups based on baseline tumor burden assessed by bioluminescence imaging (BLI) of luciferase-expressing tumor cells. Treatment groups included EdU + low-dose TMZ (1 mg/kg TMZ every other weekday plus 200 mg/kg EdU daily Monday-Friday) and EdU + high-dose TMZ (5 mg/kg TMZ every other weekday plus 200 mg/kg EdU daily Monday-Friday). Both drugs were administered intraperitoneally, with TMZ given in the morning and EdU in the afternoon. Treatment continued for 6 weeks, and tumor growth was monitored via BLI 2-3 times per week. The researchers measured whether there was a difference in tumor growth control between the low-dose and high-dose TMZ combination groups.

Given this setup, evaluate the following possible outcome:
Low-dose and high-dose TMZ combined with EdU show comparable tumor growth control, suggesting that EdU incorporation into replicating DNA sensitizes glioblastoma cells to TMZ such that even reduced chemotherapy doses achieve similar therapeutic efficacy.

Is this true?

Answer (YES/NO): YES